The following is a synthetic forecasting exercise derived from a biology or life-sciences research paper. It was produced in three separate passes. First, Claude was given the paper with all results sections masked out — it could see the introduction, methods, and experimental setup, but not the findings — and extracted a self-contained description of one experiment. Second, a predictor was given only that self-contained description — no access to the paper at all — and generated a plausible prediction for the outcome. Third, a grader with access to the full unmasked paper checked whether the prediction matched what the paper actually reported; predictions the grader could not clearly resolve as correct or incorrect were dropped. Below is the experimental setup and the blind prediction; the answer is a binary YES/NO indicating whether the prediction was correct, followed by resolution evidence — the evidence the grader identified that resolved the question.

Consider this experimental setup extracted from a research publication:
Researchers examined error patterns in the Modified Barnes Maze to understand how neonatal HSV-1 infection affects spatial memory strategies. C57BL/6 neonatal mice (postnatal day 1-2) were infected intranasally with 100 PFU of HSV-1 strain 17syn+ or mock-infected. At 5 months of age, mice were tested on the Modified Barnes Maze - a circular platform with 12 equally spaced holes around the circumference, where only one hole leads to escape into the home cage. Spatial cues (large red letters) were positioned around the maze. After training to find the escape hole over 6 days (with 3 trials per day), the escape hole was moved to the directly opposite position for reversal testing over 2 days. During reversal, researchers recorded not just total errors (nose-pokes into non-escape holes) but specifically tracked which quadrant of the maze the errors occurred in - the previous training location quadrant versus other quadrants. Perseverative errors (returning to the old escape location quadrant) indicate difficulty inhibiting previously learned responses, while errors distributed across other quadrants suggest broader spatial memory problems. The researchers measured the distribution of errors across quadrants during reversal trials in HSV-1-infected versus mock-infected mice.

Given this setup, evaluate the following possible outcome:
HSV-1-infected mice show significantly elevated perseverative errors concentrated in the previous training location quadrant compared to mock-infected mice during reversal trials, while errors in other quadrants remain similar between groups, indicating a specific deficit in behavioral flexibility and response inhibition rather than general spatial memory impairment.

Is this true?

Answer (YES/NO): NO